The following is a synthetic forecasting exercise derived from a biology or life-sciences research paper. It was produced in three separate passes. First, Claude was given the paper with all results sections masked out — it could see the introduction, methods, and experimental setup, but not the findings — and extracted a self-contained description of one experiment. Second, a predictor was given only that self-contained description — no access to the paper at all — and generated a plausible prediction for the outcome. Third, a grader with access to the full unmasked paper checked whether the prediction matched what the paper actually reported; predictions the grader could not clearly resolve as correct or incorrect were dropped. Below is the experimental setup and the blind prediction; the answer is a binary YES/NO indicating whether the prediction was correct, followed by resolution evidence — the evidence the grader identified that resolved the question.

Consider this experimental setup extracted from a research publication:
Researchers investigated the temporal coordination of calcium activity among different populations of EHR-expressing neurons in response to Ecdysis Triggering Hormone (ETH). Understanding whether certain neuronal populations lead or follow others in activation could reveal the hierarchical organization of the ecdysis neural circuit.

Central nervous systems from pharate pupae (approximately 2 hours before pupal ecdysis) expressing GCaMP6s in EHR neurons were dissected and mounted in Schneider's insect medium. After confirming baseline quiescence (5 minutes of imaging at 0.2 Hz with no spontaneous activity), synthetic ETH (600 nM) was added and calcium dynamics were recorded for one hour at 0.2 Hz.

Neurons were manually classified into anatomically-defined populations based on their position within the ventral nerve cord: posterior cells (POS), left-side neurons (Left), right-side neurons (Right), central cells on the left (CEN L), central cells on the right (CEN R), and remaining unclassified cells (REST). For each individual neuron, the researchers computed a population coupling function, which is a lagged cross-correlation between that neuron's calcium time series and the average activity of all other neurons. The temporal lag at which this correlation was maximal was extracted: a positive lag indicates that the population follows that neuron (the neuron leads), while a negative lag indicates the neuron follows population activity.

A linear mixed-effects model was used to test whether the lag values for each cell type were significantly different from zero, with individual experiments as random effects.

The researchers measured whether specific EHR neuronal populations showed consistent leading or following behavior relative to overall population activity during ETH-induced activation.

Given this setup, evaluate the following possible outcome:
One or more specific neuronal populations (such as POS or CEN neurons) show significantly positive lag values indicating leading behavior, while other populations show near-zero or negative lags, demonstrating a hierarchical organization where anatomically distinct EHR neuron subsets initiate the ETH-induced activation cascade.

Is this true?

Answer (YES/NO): NO